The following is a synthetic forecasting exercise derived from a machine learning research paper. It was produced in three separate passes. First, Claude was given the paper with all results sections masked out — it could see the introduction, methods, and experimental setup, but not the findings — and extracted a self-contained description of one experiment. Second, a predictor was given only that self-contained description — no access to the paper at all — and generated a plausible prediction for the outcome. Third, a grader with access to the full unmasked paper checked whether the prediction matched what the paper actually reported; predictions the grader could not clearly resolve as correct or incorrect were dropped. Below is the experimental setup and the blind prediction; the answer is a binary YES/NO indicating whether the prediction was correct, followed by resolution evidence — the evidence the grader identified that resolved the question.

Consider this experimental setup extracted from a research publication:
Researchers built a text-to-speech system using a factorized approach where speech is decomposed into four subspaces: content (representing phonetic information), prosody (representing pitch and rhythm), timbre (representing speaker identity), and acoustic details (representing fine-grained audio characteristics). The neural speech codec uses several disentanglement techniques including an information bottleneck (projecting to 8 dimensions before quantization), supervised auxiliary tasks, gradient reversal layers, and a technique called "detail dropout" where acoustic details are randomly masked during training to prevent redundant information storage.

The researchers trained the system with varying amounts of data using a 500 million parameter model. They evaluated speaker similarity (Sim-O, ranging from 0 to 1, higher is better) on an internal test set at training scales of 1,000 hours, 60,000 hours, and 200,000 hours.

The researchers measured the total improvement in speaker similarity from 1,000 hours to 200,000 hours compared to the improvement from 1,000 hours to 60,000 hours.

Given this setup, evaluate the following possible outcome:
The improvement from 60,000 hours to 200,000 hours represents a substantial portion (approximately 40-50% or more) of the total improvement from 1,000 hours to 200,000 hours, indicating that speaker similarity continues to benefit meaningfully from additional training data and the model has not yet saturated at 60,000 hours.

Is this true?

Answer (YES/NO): NO